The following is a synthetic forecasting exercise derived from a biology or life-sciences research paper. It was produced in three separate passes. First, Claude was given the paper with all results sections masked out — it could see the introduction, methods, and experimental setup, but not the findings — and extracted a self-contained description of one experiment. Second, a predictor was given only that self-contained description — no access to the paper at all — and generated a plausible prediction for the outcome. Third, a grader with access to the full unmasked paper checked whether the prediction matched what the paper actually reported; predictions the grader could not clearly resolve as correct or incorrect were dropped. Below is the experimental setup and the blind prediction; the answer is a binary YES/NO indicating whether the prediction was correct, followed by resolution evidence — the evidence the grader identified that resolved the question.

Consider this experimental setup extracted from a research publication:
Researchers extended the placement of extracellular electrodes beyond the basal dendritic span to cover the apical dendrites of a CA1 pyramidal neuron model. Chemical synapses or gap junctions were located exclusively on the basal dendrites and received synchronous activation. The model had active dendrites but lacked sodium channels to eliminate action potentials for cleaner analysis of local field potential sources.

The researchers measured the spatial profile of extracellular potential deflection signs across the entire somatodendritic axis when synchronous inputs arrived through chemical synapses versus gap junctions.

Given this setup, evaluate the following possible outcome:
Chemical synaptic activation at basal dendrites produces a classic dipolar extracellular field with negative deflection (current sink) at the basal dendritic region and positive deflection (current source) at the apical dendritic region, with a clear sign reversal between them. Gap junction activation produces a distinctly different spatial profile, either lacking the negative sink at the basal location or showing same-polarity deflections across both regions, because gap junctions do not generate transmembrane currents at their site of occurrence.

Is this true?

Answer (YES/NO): YES